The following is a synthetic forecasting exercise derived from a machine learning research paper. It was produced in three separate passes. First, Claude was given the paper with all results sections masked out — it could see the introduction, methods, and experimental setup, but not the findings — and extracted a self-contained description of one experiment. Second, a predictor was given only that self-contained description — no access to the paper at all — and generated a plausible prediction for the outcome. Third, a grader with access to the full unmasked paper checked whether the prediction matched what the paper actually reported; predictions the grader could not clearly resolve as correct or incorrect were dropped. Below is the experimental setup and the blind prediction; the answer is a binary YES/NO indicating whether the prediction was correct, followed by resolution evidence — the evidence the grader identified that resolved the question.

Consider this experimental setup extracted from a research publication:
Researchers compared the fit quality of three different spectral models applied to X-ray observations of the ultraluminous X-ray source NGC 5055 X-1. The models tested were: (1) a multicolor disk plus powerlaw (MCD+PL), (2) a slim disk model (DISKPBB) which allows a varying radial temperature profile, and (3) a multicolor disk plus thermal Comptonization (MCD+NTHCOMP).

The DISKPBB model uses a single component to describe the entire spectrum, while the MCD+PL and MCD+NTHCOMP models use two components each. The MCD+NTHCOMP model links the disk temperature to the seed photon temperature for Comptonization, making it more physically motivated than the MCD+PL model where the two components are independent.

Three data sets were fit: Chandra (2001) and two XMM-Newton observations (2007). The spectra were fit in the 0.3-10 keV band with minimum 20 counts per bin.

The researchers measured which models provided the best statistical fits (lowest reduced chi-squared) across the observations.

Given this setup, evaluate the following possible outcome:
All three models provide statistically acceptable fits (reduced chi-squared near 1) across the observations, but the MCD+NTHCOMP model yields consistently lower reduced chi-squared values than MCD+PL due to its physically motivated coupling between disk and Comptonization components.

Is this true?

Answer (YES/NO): NO